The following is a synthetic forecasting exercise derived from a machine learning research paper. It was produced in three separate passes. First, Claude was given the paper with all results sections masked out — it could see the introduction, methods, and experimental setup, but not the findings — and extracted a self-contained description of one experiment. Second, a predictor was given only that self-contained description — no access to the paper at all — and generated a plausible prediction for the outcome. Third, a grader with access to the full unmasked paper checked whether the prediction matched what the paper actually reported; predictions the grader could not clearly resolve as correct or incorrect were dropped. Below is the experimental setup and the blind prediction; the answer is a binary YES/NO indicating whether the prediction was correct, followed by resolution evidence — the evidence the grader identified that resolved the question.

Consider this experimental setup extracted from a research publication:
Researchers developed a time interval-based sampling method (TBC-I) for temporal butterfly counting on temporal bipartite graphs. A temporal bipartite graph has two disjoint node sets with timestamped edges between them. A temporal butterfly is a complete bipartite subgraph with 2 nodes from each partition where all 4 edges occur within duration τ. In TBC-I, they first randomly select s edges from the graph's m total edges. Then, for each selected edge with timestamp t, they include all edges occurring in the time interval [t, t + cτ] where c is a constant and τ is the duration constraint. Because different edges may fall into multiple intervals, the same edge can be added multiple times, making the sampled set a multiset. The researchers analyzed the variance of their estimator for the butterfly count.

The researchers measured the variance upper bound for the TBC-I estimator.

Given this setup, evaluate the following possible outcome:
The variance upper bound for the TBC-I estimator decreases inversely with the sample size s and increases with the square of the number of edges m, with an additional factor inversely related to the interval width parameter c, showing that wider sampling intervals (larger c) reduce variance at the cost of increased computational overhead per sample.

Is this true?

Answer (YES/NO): NO